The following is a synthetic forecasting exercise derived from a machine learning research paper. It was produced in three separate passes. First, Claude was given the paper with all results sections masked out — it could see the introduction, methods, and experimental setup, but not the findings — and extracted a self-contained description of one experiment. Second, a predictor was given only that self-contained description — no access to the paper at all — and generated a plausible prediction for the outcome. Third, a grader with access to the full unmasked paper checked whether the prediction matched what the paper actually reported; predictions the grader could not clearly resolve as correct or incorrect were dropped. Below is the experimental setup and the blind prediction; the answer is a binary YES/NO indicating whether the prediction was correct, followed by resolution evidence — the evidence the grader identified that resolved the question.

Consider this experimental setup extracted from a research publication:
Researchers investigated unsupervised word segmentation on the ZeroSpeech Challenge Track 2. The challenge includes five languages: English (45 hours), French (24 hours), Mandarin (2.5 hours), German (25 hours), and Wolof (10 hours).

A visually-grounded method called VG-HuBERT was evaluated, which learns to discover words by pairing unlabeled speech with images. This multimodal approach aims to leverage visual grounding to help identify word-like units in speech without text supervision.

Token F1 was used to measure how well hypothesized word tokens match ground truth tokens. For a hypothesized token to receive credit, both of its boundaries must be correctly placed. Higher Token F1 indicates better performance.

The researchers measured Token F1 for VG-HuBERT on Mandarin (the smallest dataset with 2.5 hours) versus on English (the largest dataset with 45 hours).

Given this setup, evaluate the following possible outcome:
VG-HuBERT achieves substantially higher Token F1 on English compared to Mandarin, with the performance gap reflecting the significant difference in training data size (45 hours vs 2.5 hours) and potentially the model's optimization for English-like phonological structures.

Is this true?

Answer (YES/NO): NO